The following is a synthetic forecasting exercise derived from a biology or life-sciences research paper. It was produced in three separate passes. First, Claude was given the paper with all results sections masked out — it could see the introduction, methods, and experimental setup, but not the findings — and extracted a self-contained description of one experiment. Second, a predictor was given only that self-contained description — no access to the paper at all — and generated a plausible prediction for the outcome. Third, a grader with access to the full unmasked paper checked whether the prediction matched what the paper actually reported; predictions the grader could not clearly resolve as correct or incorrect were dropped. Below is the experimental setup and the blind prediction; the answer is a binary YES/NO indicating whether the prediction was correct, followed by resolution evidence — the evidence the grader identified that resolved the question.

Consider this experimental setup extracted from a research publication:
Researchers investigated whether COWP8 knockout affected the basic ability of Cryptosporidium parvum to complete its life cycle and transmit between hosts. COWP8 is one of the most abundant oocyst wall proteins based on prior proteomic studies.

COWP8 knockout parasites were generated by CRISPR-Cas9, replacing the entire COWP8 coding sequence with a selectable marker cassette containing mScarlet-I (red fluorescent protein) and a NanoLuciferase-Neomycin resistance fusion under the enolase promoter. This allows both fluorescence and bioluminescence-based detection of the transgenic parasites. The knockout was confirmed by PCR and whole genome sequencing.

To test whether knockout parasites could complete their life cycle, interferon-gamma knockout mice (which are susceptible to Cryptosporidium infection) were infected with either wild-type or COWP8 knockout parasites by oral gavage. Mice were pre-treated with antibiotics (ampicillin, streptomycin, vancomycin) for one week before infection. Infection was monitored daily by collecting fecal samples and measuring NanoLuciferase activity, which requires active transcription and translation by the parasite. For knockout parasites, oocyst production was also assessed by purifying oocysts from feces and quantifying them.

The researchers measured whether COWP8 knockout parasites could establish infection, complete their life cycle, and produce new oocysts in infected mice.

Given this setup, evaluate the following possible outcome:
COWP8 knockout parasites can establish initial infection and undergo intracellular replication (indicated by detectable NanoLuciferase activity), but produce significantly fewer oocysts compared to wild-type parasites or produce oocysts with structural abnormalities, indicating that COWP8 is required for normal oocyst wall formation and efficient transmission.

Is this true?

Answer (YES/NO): NO